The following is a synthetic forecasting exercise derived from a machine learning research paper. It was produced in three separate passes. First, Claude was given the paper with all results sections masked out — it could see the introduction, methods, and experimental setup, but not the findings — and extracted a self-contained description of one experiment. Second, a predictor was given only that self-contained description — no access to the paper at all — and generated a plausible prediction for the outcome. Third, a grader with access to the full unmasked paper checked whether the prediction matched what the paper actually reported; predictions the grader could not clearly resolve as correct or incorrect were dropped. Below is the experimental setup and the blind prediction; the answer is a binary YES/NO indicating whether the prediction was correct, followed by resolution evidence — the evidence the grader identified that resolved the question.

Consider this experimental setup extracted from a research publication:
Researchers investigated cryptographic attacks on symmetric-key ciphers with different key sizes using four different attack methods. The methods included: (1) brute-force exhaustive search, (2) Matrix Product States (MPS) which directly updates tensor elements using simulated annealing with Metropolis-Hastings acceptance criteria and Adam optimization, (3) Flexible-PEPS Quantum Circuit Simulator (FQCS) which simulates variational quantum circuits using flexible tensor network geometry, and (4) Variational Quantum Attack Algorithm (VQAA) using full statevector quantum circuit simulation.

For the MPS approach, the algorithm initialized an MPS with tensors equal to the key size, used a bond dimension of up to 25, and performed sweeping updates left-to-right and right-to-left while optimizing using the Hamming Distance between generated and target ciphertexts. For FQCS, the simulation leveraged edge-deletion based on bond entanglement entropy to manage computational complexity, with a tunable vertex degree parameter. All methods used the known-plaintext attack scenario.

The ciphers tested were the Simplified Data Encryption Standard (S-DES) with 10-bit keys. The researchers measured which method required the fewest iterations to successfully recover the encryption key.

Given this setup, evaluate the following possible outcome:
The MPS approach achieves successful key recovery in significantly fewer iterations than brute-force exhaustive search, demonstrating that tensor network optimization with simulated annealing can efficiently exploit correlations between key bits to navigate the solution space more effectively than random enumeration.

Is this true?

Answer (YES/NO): YES